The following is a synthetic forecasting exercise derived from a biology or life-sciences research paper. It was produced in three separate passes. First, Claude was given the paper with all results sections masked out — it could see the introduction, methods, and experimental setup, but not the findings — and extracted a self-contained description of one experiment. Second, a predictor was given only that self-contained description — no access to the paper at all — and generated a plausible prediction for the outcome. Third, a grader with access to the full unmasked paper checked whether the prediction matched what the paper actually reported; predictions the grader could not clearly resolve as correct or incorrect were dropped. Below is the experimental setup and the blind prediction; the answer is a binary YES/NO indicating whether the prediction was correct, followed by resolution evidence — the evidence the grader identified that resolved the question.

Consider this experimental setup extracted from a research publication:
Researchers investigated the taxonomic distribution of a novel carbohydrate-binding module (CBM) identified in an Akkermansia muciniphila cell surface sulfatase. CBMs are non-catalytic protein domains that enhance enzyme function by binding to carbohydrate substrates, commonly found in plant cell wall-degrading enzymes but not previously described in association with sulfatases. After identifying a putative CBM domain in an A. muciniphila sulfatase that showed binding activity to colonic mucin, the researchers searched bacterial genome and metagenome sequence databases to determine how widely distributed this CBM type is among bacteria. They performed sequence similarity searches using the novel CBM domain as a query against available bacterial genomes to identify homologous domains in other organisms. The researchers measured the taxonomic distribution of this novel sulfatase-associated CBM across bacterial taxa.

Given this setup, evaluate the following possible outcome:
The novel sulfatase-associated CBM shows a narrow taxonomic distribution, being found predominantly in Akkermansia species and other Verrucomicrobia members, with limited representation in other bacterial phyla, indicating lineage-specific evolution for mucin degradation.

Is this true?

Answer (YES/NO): NO